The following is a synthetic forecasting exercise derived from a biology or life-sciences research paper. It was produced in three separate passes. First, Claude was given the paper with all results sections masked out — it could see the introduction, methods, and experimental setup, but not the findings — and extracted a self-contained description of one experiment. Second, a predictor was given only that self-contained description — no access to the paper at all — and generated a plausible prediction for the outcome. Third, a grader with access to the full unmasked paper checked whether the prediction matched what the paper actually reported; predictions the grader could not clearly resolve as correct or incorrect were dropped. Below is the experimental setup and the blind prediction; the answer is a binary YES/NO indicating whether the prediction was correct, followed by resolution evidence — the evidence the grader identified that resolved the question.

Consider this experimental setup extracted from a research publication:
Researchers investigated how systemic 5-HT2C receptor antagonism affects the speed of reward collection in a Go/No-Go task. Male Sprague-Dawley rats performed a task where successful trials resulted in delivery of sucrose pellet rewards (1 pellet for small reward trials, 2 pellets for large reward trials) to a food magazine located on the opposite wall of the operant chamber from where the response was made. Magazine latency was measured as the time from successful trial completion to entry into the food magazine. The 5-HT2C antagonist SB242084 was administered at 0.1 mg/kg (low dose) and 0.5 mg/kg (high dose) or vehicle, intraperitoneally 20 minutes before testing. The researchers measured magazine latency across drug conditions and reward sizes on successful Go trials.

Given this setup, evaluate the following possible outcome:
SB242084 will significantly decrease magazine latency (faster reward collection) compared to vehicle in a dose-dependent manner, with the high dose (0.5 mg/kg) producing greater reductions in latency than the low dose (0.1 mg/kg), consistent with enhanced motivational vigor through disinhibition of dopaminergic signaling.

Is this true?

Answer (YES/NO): YES